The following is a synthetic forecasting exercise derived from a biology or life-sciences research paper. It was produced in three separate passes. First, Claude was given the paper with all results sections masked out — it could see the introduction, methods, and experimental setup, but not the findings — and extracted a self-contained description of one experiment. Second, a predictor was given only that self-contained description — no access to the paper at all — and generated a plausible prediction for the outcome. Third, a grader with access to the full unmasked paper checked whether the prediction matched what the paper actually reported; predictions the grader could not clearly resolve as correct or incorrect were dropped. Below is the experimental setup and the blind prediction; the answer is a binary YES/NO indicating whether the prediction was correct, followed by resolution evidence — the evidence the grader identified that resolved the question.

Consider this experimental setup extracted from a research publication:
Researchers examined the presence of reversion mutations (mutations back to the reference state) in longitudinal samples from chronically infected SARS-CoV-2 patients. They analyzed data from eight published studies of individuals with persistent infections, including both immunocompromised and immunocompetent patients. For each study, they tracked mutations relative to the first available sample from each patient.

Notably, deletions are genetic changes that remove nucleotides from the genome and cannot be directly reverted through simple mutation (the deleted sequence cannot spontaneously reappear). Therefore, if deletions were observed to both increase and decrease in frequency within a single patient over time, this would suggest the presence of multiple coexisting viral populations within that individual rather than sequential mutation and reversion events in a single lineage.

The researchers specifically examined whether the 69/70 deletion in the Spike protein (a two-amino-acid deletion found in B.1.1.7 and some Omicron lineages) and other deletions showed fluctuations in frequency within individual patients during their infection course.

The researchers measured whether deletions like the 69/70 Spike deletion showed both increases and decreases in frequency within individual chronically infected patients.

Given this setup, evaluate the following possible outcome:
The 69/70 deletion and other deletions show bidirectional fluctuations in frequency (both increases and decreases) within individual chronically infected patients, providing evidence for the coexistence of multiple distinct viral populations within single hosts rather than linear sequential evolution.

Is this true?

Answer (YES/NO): YES